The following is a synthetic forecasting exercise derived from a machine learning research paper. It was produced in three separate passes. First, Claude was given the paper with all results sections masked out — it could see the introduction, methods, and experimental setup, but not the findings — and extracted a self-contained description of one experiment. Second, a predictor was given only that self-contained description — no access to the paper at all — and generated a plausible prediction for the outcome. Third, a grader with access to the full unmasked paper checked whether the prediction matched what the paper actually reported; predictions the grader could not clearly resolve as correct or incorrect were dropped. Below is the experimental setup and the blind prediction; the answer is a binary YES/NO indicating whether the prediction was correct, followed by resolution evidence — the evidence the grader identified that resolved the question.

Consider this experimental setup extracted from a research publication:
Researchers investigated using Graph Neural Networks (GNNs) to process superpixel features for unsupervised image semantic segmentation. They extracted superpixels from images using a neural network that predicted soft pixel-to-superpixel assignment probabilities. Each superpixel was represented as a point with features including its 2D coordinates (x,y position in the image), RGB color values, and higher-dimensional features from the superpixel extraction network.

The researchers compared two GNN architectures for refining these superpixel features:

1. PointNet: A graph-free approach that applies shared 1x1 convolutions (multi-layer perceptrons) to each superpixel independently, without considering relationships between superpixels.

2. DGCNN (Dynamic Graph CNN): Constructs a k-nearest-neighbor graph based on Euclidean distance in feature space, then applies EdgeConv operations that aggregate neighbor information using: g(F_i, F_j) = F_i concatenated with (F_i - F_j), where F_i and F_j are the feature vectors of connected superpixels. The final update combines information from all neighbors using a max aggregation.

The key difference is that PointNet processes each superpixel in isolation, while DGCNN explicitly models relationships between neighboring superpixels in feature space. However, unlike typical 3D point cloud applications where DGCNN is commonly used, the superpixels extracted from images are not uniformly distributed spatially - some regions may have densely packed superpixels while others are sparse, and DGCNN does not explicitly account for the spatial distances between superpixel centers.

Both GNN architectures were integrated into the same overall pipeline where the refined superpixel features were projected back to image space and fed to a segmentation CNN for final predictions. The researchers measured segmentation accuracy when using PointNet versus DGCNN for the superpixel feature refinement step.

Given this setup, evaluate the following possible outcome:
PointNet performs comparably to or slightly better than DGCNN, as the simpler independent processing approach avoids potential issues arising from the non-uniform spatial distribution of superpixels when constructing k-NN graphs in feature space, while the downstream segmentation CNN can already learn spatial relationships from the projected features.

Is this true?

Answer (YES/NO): YES